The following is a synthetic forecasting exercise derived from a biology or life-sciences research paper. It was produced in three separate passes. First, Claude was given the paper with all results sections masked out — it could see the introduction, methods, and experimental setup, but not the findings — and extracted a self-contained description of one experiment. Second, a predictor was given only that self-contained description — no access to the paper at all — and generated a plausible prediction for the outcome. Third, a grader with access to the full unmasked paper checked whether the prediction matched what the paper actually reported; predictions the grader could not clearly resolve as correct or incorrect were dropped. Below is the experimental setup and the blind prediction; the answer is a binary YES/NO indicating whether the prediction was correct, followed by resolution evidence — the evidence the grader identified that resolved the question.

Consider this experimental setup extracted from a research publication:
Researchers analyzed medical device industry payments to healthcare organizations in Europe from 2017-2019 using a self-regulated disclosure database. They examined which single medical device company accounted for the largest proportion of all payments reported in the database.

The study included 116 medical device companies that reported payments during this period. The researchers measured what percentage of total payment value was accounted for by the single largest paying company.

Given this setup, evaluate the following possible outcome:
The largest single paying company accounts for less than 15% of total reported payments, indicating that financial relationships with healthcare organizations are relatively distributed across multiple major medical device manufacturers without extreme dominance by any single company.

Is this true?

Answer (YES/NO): NO